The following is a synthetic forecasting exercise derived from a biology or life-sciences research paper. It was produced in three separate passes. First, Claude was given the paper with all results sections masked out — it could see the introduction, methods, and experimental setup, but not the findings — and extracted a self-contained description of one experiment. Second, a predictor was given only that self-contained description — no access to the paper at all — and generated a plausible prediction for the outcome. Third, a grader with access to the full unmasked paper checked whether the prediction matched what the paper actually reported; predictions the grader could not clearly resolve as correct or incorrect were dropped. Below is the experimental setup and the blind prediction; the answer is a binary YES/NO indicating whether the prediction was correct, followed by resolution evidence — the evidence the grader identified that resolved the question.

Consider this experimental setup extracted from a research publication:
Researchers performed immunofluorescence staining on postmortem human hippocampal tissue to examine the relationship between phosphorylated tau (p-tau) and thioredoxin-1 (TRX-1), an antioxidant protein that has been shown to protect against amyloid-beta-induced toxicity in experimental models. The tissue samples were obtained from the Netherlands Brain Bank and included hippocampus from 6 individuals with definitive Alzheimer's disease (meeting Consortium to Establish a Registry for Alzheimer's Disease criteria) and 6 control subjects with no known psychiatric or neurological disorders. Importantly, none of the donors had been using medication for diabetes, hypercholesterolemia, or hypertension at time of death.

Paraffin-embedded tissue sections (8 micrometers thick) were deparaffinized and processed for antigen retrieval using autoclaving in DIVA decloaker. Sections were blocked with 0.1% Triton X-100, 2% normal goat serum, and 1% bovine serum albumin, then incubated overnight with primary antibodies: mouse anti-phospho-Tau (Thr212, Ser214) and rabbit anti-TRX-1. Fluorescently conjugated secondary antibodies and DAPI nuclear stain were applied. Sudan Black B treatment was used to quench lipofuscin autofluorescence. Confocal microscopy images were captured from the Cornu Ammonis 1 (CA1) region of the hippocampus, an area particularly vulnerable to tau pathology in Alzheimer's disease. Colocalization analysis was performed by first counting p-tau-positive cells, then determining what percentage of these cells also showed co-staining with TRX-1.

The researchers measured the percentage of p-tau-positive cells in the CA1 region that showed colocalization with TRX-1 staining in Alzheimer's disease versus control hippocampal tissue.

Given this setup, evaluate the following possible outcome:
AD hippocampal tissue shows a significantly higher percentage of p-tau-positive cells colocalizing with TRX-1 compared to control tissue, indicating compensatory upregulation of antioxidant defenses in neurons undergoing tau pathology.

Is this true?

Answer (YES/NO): NO